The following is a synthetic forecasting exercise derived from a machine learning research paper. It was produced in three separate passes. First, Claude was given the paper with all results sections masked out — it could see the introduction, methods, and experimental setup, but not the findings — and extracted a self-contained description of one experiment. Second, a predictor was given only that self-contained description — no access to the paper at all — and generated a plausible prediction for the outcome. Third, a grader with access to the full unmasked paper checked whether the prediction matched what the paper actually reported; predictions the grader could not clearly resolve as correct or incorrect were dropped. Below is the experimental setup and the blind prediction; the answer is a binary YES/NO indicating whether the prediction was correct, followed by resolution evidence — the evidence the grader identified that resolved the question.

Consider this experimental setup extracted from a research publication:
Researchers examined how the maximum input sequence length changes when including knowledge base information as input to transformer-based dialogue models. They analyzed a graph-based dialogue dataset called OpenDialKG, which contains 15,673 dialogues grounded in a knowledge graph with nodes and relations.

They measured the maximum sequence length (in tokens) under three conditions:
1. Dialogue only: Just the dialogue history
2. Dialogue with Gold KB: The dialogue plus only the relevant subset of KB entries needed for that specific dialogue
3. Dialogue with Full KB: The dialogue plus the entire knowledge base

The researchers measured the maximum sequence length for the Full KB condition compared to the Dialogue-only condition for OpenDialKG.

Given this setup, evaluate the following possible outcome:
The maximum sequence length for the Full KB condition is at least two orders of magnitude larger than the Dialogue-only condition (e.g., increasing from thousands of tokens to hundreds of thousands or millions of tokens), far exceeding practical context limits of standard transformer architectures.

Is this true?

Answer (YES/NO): NO